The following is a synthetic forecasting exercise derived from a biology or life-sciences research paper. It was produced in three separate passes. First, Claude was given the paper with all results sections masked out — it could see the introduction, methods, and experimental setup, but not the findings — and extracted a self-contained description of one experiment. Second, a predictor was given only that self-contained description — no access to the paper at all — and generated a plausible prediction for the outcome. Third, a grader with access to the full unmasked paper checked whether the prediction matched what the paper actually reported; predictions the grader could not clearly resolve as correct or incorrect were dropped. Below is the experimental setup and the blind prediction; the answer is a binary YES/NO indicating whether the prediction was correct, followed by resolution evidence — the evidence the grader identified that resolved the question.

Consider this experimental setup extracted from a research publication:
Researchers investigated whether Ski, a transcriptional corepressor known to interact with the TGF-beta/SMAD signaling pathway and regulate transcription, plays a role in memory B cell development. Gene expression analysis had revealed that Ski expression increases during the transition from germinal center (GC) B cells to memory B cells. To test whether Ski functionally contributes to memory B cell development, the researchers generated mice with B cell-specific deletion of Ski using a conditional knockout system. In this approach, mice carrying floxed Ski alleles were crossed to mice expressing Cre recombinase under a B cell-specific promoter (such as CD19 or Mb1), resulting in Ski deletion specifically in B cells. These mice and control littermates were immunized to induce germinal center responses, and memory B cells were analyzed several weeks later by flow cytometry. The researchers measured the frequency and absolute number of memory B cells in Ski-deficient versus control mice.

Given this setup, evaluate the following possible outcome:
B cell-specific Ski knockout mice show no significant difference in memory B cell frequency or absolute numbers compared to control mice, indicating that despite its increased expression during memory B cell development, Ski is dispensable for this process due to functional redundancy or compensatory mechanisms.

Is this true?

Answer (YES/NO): YES